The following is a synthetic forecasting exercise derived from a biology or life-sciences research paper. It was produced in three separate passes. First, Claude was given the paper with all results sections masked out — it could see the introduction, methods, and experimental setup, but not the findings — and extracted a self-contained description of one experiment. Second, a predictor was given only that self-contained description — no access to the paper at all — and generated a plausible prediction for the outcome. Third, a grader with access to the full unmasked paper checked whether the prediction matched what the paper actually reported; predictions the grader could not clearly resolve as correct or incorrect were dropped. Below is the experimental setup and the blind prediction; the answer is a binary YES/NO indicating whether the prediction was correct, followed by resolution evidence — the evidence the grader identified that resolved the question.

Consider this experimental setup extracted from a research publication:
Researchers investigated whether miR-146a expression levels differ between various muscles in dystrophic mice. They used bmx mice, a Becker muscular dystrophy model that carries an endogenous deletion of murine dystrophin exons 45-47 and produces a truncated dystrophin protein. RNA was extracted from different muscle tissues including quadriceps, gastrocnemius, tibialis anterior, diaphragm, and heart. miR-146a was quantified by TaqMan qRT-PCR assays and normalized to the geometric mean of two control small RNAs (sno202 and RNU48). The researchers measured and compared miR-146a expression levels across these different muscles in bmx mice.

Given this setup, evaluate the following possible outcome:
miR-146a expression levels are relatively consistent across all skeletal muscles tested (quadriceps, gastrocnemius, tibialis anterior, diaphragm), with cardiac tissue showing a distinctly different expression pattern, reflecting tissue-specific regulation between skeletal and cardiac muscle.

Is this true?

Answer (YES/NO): NO